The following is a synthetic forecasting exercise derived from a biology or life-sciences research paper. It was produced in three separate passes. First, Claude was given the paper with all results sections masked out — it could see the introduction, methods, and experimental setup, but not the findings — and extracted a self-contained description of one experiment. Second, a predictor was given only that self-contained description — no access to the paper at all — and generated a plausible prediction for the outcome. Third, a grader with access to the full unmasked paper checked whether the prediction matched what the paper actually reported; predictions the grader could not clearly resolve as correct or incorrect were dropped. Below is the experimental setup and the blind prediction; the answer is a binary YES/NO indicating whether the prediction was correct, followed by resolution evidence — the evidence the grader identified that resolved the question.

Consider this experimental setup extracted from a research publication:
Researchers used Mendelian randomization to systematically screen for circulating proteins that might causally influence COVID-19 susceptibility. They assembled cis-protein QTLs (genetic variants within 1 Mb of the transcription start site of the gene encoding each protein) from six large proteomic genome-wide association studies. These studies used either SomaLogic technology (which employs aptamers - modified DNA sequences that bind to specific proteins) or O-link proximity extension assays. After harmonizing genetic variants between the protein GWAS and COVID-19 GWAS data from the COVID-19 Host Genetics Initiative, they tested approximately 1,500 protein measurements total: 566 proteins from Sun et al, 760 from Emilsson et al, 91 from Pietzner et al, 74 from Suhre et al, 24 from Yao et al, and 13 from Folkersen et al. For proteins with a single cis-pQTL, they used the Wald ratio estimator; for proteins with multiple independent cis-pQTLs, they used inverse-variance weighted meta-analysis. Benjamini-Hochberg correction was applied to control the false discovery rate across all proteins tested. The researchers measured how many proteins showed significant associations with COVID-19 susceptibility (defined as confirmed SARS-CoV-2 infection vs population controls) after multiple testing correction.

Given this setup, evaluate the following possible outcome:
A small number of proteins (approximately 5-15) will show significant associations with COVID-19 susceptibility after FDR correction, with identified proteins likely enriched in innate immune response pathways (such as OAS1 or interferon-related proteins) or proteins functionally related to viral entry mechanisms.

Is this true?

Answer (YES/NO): NO